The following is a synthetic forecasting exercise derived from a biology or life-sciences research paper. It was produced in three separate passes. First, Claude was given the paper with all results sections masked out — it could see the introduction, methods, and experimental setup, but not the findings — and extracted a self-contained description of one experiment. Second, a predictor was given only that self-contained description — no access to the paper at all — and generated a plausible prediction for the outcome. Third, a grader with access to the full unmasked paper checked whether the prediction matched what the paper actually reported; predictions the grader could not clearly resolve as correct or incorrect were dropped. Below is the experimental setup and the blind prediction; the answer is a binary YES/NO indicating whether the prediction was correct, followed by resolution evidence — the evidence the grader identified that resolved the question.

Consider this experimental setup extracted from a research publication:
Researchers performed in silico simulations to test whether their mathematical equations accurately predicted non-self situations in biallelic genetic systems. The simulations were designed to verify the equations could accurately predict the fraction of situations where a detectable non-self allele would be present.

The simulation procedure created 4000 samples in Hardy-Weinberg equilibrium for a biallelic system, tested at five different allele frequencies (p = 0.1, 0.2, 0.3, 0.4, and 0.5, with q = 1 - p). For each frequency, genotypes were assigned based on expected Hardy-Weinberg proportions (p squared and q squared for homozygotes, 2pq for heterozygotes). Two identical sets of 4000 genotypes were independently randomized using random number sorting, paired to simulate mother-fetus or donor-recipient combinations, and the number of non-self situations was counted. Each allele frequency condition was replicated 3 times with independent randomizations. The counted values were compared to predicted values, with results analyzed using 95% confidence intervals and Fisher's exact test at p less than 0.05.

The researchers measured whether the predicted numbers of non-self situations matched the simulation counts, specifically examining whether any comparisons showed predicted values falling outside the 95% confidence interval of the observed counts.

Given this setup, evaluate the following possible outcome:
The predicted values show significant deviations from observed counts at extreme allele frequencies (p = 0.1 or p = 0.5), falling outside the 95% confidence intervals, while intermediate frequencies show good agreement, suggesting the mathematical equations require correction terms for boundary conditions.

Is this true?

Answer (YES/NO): NO